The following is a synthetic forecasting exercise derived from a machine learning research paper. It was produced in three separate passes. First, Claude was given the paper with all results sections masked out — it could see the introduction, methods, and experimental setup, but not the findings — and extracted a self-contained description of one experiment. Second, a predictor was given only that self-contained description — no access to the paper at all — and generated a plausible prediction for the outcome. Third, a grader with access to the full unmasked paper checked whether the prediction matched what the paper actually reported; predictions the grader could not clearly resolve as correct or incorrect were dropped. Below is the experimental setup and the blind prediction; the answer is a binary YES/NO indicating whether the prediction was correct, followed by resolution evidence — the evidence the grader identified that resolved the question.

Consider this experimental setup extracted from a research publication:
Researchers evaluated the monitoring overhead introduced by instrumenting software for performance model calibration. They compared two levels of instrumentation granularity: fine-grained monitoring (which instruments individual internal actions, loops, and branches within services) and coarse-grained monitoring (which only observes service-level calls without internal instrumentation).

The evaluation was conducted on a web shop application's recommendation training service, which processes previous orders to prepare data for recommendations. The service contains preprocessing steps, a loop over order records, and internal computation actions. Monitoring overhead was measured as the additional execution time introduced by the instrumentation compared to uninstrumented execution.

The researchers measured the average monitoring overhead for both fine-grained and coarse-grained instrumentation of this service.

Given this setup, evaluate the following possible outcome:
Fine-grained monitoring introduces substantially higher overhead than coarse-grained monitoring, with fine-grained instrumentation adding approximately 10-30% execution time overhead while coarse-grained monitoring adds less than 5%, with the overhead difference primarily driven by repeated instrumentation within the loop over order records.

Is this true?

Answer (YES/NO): NO